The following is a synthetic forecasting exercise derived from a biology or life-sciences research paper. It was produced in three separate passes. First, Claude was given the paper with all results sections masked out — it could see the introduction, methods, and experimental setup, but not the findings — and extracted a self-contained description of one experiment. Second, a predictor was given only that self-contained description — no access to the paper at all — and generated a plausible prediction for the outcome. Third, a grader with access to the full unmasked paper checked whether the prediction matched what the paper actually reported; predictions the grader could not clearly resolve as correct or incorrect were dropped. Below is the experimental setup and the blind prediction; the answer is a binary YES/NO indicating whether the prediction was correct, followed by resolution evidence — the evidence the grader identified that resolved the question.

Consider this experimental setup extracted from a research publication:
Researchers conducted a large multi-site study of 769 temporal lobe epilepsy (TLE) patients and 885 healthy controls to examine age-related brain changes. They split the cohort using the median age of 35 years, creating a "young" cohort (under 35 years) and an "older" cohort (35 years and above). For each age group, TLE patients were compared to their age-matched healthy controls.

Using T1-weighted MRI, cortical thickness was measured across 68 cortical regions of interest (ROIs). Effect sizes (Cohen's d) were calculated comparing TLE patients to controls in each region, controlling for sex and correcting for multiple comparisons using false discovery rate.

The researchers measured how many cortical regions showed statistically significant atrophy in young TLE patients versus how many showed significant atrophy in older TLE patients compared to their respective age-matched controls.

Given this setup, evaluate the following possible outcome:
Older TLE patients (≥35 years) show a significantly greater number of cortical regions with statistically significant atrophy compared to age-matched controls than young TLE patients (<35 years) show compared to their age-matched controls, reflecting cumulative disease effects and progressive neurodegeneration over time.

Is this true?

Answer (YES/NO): YES